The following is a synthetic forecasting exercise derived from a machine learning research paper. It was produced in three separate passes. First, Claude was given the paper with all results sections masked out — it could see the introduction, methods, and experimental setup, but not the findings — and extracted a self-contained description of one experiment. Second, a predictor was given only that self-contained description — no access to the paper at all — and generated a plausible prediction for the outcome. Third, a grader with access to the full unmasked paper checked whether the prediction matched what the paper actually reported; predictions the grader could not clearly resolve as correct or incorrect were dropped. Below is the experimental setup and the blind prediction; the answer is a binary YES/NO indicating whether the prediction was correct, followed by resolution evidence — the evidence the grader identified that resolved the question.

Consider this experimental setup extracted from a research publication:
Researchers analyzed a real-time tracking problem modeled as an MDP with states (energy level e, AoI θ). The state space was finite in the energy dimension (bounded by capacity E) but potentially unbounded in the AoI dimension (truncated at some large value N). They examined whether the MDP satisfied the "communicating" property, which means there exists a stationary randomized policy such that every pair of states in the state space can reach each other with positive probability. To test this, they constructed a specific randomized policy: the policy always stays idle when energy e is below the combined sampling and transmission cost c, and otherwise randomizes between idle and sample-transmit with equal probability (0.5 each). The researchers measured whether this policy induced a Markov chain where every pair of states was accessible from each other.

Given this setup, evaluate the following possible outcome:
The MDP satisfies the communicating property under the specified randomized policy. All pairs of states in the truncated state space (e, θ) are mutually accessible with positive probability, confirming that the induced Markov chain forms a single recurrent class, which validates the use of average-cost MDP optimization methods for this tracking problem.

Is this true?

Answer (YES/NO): YES